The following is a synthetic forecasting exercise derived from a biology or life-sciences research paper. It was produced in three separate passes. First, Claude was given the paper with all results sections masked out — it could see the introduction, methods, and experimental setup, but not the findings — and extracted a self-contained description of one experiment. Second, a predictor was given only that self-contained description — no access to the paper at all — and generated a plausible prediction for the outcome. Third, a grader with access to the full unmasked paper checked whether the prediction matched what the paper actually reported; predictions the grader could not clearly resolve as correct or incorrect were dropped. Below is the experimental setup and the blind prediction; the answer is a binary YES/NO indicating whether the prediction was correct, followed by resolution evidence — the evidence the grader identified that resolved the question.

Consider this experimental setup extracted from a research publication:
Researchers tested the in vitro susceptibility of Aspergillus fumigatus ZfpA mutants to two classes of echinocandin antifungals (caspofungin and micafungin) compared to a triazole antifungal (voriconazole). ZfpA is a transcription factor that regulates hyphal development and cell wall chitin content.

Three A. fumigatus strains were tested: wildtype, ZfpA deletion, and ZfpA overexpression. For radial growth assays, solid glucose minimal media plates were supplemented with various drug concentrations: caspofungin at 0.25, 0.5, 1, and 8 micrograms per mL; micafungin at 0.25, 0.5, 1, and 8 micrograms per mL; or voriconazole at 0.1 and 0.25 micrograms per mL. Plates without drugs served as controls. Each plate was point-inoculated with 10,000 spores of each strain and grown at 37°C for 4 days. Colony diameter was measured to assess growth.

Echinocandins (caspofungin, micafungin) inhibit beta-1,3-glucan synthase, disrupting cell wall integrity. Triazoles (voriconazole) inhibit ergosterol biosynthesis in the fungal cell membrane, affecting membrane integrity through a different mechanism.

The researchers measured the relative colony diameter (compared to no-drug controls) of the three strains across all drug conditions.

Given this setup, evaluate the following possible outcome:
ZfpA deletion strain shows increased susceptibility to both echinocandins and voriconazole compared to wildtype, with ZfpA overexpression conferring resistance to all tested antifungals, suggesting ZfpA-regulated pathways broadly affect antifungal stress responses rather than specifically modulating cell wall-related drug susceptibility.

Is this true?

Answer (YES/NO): NO